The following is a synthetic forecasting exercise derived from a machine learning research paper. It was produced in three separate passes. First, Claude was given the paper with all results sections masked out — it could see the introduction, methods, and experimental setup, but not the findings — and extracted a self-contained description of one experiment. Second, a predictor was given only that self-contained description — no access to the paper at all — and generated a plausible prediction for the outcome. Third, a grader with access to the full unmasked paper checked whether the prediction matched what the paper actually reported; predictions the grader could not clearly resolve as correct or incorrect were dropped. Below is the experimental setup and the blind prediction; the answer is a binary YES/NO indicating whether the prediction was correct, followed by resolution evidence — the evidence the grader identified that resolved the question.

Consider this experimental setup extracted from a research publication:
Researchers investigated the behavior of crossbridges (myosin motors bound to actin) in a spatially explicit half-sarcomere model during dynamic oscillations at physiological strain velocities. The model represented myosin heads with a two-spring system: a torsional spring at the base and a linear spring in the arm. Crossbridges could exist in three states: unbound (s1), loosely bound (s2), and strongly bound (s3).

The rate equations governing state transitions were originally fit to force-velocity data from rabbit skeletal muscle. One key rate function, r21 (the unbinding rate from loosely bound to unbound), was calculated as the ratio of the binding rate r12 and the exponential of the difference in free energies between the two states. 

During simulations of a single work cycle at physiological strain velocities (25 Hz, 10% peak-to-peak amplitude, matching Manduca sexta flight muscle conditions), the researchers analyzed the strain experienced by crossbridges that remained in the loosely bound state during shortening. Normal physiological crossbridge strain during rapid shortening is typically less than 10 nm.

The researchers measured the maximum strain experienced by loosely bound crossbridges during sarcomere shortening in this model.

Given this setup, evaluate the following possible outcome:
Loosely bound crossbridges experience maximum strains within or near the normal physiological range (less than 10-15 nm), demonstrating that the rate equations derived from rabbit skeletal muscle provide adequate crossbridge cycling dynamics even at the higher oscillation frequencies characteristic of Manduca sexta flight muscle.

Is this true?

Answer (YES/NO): NO